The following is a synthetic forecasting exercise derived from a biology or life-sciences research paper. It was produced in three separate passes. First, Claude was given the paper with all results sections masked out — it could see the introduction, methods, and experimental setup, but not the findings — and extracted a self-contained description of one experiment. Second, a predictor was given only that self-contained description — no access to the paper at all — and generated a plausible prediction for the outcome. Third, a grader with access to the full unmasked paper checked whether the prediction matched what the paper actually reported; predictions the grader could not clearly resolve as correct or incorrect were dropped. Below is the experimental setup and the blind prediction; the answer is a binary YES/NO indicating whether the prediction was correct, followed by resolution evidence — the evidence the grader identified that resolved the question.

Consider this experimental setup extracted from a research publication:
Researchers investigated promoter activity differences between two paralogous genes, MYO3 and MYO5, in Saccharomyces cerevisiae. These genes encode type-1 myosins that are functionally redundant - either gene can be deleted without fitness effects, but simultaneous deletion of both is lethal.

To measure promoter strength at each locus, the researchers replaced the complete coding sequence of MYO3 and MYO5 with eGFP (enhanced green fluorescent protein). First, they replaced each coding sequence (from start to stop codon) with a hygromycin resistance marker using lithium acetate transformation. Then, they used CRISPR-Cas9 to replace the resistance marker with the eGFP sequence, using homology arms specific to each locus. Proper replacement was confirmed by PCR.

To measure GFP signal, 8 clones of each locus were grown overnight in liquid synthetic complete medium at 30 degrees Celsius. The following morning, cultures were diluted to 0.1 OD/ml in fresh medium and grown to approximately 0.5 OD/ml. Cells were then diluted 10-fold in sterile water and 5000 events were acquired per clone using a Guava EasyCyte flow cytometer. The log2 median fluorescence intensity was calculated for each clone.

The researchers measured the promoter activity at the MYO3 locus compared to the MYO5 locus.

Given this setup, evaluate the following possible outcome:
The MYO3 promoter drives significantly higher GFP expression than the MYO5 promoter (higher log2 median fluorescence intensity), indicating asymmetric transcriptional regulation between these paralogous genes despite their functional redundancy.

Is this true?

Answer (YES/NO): NO